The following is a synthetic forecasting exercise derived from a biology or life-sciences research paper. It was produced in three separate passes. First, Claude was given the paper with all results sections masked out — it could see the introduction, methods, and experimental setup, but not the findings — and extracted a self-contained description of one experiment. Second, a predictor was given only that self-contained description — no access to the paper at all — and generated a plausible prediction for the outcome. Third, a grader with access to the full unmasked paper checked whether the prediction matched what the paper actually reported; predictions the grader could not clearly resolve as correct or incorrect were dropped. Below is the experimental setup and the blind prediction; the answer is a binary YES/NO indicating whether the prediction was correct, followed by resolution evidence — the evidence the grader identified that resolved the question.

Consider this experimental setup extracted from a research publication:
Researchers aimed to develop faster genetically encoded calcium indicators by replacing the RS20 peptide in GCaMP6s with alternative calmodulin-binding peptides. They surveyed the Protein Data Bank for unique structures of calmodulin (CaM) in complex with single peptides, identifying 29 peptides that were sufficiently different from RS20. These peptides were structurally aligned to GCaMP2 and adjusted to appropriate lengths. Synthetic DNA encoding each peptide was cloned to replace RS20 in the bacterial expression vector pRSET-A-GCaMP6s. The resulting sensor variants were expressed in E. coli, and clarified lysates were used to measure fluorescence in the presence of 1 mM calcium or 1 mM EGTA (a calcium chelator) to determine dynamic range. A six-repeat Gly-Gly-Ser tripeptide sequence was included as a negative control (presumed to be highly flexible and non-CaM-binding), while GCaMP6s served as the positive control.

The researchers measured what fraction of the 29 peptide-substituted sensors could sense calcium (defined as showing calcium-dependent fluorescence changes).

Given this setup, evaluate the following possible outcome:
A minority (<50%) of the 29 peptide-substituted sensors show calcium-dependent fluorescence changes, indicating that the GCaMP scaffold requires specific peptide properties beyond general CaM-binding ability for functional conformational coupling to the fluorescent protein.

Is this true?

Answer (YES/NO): NO